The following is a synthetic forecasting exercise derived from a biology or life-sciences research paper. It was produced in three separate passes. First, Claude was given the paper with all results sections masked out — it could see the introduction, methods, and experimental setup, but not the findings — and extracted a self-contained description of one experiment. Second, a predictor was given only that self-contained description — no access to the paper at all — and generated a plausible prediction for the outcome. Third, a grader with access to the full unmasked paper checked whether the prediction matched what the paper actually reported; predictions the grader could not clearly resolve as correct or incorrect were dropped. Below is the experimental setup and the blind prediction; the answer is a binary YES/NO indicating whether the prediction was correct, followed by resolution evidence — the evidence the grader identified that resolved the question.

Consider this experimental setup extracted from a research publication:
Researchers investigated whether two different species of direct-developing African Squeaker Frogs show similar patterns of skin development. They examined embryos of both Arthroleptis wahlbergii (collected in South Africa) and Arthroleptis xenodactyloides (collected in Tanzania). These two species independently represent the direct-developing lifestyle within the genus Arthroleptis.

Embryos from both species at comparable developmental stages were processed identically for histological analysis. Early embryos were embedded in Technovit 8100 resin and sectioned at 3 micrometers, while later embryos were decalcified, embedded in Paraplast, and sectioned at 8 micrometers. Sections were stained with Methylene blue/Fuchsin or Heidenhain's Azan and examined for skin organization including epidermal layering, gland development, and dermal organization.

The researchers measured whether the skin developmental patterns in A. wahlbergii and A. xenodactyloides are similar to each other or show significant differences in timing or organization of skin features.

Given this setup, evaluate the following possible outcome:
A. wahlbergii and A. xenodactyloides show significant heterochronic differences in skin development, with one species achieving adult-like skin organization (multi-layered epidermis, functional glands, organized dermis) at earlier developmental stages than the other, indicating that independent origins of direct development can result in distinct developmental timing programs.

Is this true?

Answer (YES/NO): NO